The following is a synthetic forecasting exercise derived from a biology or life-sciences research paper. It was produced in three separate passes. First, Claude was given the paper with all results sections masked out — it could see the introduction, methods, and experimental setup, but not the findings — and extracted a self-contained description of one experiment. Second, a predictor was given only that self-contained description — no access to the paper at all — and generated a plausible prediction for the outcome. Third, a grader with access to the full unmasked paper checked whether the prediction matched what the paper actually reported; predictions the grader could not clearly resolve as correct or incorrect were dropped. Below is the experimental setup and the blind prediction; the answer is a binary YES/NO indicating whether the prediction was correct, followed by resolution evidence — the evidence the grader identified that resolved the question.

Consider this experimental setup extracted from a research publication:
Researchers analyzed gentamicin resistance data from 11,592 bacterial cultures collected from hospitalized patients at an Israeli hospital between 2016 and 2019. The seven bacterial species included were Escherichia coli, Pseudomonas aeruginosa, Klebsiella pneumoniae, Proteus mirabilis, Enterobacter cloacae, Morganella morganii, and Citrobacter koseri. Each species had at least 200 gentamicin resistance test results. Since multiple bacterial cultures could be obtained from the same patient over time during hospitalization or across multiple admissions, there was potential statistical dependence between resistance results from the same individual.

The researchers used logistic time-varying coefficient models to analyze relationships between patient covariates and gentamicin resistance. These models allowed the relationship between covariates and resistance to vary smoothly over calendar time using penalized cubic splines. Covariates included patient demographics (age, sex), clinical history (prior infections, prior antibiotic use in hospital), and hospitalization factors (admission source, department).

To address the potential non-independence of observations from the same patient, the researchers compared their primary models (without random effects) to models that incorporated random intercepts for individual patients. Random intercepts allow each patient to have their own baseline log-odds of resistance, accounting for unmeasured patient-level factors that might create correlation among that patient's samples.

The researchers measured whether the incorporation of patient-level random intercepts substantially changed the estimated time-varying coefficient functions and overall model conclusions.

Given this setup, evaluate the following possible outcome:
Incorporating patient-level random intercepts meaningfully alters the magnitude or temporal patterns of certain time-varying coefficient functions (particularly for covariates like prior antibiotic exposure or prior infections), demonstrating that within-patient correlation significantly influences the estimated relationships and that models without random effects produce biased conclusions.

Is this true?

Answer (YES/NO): NO